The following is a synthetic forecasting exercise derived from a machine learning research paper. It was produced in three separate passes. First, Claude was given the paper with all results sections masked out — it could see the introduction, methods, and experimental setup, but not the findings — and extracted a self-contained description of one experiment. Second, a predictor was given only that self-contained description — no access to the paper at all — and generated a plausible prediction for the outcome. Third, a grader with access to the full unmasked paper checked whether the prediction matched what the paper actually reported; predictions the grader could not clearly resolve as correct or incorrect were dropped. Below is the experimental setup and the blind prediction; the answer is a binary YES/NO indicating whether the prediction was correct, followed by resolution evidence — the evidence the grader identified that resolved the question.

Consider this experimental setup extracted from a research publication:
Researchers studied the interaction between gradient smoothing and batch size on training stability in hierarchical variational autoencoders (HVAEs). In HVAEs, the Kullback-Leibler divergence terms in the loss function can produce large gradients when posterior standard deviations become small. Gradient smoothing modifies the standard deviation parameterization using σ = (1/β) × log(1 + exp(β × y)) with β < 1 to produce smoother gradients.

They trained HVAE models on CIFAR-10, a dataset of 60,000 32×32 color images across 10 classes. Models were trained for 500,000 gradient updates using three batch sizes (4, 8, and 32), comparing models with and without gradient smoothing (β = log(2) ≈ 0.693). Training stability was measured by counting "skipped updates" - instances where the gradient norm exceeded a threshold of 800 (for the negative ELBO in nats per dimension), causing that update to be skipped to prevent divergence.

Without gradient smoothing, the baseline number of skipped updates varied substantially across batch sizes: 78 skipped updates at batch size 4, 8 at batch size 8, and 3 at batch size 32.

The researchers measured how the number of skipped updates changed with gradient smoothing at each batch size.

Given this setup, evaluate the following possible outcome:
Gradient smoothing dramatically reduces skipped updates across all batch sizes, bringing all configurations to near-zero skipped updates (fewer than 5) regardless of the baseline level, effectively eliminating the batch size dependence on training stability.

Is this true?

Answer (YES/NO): NO